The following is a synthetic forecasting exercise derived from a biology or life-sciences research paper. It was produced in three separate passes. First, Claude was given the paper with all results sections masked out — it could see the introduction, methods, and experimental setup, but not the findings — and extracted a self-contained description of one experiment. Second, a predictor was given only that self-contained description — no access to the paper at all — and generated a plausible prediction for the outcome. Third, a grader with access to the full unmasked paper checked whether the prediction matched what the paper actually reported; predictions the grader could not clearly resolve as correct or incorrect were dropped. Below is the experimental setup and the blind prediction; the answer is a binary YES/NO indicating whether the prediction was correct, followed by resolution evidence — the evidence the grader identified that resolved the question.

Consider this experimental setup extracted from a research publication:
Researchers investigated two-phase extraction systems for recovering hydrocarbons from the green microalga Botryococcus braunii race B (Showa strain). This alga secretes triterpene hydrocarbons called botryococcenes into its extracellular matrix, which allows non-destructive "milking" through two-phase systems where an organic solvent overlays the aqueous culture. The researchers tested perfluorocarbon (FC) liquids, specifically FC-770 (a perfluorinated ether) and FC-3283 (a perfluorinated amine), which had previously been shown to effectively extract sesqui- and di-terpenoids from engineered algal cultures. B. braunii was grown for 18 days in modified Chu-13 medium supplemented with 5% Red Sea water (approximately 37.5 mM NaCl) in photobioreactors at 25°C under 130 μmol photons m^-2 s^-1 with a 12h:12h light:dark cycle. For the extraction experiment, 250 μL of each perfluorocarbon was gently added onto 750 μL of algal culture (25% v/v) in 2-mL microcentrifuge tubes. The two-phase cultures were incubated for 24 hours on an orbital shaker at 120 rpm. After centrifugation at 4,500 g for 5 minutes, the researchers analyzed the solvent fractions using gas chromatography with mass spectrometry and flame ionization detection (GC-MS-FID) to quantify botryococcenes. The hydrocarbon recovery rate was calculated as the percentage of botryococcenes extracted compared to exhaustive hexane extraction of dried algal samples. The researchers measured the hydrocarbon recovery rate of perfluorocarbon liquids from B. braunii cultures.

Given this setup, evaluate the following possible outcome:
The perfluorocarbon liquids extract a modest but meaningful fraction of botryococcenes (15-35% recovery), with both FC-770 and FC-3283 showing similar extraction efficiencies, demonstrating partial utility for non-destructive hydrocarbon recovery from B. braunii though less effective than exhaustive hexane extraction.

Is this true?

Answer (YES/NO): NO